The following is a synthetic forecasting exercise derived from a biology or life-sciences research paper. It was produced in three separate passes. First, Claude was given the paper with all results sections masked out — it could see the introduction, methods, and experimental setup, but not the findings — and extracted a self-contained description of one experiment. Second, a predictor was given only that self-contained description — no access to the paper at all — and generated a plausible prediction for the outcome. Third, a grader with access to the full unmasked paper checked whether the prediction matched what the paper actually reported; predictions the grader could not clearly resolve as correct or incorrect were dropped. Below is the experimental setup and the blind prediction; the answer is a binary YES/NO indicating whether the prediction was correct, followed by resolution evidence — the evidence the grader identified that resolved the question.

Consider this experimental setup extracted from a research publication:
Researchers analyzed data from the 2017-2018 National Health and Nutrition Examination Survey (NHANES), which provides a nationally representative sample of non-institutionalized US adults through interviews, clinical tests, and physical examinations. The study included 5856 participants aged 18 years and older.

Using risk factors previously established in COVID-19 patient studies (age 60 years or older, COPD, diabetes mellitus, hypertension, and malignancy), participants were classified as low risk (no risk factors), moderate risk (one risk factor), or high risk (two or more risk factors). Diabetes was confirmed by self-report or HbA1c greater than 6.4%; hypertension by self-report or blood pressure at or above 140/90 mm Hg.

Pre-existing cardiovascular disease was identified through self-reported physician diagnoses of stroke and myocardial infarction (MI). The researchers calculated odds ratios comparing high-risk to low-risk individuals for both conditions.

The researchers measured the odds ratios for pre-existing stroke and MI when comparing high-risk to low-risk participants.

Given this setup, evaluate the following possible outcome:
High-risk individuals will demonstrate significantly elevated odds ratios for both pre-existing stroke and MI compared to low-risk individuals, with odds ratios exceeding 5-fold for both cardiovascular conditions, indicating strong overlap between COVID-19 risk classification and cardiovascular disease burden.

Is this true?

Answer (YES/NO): YES